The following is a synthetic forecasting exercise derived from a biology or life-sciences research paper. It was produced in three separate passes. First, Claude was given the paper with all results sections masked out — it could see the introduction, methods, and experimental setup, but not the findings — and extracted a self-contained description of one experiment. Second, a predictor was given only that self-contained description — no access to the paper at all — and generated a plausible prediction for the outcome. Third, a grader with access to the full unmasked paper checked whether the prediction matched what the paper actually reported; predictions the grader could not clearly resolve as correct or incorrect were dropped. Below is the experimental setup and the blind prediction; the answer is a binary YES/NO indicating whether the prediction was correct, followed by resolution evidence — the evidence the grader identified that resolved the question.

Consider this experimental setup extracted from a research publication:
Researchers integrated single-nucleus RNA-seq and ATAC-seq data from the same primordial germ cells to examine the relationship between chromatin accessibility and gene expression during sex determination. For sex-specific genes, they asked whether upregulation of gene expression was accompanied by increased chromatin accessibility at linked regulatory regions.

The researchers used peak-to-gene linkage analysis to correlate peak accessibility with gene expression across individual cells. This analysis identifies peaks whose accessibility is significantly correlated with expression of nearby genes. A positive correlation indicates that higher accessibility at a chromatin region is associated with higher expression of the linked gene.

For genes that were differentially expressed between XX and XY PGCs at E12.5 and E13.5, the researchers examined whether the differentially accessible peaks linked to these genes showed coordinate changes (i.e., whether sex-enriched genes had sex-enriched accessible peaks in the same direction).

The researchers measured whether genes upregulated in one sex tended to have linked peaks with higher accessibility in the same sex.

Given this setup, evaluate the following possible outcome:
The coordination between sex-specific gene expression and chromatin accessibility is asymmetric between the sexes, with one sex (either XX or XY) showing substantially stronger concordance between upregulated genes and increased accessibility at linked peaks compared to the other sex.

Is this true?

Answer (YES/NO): NO